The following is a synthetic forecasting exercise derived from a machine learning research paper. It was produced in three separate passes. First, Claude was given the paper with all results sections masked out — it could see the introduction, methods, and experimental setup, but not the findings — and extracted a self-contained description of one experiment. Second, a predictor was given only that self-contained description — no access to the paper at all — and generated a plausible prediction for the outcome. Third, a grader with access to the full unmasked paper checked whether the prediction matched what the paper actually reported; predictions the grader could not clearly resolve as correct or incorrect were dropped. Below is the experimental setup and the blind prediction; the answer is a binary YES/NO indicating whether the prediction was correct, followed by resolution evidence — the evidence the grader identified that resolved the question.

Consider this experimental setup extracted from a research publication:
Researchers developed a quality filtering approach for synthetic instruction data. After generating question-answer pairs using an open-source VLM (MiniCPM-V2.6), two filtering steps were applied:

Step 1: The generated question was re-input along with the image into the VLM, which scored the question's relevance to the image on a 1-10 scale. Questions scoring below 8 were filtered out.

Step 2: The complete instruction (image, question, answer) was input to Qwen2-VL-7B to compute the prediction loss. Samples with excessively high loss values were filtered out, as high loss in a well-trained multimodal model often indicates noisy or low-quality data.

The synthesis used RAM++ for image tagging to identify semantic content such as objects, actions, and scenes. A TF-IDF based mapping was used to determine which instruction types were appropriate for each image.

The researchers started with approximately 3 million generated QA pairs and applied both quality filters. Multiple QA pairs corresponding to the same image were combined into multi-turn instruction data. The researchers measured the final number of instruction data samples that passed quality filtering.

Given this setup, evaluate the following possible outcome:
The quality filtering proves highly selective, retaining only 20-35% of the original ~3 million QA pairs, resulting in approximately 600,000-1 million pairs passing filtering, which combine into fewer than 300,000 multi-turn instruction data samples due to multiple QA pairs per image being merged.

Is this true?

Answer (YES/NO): NO